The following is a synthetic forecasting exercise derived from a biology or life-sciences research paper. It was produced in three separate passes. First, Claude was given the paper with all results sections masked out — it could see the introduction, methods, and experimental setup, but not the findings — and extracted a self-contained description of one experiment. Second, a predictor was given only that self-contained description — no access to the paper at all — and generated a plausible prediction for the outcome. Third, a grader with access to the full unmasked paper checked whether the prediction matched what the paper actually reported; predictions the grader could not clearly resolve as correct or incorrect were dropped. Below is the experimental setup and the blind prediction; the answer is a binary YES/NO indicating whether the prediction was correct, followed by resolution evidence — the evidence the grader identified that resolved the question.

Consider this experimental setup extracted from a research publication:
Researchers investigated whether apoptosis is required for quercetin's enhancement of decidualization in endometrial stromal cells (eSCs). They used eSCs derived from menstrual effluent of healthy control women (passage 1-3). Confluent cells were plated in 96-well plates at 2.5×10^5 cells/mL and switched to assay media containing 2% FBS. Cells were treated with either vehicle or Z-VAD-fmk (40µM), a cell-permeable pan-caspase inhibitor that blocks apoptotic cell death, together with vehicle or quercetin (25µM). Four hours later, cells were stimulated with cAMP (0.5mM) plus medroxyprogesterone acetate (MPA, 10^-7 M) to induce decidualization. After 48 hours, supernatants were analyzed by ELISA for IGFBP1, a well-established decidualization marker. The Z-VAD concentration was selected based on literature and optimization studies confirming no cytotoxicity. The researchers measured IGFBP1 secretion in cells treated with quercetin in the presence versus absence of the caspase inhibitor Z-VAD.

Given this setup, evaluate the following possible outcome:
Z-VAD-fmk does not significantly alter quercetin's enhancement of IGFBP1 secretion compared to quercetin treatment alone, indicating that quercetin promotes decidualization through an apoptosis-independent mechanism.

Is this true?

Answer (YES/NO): NO